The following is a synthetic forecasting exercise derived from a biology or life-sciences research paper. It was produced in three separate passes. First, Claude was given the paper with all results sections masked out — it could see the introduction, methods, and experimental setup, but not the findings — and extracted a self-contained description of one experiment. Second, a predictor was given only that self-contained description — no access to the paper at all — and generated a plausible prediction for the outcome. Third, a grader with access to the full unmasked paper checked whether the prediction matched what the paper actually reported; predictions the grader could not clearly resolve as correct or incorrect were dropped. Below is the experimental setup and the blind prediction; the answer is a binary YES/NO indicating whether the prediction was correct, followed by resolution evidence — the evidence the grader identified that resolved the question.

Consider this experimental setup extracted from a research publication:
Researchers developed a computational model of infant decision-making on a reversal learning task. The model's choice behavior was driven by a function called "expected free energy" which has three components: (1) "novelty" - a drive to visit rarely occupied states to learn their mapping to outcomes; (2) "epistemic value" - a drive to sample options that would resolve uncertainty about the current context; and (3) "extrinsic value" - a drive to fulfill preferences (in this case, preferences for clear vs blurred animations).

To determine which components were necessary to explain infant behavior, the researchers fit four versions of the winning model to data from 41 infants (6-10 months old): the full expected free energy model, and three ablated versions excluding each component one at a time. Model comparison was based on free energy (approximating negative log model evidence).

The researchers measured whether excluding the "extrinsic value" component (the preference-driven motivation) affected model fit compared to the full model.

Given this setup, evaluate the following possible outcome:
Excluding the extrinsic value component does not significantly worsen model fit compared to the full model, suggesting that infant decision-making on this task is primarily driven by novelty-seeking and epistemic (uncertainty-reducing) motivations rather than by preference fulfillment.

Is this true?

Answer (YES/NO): NO